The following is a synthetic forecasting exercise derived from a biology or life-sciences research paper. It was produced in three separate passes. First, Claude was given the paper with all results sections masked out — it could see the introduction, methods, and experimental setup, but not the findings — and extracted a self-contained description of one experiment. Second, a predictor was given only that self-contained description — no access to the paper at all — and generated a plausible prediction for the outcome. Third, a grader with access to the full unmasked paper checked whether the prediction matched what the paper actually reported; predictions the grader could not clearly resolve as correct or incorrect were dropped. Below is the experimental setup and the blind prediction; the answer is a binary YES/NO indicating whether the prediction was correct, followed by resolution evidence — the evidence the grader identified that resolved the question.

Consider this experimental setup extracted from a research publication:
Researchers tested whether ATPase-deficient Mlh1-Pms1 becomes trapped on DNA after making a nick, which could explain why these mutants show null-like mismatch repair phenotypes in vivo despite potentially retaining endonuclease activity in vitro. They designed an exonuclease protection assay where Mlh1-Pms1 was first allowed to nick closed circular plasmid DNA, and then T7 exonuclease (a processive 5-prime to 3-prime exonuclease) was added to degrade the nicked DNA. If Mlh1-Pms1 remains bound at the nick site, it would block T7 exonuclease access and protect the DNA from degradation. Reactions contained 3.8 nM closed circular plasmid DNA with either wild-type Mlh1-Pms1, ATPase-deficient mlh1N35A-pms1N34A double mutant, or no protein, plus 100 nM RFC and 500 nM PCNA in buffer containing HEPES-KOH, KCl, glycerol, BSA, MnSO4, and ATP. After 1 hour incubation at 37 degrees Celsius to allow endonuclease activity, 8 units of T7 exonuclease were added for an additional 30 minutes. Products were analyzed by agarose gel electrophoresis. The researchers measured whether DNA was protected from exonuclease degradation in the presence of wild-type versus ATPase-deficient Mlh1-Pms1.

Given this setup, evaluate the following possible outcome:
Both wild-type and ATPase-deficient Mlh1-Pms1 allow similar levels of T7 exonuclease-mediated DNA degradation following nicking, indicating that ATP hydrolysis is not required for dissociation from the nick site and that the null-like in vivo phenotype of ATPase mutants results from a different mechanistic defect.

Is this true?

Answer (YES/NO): NO